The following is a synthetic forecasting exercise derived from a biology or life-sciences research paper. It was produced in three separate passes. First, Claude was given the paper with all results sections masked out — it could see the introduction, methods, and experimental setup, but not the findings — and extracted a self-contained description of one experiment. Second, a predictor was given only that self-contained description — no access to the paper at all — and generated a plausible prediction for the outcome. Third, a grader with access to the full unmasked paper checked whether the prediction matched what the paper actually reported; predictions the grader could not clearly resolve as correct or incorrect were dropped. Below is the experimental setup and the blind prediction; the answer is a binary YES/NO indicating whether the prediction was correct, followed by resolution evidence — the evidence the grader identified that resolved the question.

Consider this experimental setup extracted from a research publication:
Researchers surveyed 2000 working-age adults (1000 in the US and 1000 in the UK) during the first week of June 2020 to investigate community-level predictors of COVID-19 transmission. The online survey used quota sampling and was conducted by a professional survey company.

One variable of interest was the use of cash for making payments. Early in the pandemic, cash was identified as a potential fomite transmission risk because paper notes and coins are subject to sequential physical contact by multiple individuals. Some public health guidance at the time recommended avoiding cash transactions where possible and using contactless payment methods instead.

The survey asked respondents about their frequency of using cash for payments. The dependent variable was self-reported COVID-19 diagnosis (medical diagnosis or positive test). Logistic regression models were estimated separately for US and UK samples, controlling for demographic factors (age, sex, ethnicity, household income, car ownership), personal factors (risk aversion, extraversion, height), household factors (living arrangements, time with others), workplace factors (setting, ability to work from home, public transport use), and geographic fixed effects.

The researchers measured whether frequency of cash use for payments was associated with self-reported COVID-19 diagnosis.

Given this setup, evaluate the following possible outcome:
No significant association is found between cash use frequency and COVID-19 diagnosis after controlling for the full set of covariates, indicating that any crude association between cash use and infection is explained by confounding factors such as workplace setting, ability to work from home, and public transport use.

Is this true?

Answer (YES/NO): NO